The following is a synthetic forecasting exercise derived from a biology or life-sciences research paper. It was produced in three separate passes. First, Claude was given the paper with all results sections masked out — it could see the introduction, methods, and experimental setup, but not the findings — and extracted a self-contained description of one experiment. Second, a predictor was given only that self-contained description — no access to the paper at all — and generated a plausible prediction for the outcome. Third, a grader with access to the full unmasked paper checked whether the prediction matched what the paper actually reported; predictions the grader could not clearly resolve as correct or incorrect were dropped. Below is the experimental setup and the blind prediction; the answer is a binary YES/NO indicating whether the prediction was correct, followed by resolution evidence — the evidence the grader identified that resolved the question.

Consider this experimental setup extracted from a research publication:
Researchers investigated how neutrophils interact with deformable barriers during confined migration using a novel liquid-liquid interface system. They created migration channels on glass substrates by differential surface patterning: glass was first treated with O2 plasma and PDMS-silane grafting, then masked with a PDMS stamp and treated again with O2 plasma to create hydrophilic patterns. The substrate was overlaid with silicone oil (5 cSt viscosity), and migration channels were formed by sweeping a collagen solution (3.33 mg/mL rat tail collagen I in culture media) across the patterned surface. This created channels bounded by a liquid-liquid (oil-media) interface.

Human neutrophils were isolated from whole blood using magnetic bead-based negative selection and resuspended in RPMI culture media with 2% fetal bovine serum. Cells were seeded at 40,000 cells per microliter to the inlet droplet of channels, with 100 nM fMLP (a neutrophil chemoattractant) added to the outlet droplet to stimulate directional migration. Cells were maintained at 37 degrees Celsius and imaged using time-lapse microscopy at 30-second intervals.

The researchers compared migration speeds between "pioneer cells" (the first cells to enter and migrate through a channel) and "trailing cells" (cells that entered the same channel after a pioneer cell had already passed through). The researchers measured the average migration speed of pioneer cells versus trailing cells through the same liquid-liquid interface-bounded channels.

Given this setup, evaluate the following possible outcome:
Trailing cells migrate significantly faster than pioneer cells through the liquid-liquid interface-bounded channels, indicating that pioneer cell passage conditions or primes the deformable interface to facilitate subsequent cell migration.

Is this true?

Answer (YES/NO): YES